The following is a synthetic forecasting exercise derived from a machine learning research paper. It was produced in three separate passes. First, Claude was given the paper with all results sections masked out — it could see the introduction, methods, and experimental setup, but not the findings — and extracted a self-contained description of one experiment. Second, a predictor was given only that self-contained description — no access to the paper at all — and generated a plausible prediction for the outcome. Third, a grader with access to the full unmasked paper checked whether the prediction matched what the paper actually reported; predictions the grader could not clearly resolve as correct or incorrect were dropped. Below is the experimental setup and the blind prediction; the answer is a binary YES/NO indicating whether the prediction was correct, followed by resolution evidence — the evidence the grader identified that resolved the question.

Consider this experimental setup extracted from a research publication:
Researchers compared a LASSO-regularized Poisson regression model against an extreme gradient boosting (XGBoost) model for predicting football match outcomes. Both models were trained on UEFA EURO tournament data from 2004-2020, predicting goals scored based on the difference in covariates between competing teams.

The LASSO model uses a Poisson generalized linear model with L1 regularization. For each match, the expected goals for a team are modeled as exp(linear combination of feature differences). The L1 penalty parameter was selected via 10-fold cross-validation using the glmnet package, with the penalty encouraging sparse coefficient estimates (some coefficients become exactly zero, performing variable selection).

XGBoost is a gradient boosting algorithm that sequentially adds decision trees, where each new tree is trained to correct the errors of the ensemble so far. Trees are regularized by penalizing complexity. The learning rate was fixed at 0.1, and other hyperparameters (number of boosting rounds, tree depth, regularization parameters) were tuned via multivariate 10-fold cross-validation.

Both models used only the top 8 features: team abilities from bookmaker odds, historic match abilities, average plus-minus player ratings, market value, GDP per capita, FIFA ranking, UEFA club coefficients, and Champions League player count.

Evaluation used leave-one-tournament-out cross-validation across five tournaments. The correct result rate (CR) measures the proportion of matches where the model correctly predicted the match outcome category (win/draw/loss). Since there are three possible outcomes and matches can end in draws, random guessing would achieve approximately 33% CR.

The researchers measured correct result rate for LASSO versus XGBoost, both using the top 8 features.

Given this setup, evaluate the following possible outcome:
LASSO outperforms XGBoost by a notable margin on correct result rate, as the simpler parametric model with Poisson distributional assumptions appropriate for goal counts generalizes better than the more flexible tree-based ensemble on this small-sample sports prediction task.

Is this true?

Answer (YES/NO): NO